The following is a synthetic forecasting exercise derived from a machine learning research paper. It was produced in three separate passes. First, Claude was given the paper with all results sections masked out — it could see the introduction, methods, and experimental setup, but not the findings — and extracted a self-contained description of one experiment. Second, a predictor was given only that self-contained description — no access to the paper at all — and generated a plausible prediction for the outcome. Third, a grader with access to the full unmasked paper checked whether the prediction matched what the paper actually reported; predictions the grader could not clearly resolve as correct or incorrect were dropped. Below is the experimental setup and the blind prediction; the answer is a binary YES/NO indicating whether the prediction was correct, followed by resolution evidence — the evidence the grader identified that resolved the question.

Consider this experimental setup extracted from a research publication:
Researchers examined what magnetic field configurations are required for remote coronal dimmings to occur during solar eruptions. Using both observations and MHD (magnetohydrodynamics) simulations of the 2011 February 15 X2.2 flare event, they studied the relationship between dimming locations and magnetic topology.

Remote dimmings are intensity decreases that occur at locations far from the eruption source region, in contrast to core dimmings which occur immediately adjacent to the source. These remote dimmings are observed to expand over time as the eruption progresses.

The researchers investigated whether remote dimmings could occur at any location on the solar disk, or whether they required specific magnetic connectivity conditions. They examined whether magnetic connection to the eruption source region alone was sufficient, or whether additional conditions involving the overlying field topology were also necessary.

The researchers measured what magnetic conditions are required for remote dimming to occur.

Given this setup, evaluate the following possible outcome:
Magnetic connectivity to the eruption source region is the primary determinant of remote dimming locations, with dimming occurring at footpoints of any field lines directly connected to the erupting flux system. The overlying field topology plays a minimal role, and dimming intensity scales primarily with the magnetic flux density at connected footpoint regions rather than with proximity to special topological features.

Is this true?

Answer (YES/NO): NO